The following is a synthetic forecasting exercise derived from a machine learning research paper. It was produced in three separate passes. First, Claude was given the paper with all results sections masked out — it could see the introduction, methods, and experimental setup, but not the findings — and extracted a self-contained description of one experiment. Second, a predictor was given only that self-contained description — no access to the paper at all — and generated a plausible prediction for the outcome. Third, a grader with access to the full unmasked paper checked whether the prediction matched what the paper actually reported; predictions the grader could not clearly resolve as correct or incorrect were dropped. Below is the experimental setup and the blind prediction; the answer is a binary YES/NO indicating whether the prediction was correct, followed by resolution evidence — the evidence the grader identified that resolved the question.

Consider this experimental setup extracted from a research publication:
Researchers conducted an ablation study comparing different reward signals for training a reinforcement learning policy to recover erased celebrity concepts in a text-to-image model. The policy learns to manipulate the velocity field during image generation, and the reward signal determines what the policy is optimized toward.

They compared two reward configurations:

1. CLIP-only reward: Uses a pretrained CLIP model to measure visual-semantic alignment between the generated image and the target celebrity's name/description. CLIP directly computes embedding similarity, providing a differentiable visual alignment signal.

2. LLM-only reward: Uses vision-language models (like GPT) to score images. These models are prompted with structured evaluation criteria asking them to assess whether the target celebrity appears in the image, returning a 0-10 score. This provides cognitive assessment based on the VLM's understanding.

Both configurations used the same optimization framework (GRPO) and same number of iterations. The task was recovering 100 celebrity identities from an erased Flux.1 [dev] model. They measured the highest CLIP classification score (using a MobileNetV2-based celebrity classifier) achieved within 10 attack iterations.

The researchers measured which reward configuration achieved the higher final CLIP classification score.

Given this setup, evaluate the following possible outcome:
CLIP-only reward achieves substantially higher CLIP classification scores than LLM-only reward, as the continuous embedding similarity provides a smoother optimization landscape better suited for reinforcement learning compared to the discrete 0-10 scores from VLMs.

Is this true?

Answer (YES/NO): NO